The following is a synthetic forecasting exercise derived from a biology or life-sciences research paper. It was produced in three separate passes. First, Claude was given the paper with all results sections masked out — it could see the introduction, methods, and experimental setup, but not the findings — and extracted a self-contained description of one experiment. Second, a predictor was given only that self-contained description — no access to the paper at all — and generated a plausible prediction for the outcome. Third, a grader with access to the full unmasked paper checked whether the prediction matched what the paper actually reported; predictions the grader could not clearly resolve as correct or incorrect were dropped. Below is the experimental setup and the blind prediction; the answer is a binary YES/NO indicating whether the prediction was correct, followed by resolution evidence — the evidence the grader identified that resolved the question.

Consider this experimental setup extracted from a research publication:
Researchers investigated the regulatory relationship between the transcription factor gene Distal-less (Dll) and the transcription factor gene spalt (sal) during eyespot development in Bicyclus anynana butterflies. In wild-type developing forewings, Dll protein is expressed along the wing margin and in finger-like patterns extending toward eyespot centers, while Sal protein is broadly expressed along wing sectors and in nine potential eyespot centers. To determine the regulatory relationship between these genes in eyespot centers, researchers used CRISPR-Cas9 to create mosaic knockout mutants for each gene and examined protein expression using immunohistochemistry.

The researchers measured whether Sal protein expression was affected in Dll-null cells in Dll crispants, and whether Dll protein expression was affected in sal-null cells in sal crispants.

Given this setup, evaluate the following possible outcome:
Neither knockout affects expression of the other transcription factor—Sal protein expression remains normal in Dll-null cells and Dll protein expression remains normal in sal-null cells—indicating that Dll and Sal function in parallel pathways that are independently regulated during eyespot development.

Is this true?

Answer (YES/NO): NO